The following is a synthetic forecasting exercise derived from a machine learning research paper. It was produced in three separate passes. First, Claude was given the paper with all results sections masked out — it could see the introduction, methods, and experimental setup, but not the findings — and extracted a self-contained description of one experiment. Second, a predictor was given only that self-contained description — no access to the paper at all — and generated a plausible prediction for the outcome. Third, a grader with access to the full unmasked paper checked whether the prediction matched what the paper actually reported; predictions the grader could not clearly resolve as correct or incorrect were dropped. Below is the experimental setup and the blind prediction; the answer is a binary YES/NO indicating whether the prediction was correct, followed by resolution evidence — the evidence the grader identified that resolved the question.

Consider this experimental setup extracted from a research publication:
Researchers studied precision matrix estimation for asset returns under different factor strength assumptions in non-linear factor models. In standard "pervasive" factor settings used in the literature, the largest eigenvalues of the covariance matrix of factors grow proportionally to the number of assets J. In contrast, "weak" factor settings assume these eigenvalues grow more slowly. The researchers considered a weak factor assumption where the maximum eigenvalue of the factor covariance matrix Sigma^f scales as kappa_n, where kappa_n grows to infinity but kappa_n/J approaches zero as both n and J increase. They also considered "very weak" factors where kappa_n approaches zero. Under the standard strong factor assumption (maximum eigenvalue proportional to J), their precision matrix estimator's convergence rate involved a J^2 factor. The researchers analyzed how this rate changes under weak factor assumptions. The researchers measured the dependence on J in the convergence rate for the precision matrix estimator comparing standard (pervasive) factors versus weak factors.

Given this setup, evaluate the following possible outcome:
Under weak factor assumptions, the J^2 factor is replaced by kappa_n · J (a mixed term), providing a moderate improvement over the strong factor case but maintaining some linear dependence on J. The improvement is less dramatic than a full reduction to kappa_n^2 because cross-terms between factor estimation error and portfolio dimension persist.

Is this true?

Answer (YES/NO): YES